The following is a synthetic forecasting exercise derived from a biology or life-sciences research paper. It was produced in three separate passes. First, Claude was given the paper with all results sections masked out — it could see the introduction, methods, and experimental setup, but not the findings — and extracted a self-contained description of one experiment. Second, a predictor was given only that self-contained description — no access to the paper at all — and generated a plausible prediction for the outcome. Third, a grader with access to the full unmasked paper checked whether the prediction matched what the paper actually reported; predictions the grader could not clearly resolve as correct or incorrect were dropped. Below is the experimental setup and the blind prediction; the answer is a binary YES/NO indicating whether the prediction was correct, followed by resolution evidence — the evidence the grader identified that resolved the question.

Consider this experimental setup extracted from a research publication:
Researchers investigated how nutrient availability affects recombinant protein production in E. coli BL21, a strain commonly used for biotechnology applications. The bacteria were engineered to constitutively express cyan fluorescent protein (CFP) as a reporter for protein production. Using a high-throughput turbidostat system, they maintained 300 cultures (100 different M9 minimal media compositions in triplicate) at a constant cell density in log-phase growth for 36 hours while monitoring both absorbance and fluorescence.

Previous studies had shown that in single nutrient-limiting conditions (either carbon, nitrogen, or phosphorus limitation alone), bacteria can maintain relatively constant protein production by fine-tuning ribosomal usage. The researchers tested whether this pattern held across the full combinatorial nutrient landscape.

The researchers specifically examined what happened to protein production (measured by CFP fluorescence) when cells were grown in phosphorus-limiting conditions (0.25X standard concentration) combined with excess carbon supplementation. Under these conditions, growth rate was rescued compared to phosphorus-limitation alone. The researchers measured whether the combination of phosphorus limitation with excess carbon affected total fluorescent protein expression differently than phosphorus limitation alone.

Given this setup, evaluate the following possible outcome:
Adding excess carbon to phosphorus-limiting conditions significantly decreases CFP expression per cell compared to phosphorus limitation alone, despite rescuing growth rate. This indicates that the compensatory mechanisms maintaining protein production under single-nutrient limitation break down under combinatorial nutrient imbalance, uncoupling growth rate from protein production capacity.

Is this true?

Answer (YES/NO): NO